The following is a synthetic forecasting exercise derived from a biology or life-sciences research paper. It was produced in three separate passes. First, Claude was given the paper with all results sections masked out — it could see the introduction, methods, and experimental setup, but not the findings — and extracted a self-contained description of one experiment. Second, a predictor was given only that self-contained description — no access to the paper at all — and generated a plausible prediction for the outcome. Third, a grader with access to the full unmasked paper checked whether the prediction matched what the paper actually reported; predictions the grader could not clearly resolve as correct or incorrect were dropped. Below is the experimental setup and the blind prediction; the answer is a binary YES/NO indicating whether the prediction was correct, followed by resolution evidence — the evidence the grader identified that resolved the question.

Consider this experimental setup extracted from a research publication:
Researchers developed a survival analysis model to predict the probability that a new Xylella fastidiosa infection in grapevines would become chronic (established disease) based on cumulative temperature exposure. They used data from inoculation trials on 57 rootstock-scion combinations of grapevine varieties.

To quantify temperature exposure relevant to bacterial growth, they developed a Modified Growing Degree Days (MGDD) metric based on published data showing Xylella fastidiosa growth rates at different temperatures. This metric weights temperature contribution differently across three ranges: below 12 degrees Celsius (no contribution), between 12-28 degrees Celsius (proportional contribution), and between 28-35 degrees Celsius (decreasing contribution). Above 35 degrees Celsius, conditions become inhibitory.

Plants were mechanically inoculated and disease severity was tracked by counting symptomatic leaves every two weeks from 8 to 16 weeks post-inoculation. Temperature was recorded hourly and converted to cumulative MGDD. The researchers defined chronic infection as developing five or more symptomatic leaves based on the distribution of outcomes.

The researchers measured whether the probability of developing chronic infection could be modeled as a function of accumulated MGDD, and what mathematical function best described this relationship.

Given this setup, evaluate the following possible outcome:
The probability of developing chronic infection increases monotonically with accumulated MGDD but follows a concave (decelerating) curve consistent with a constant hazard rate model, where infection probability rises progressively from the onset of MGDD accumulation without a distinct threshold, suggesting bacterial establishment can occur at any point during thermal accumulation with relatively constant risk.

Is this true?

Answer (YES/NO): NO